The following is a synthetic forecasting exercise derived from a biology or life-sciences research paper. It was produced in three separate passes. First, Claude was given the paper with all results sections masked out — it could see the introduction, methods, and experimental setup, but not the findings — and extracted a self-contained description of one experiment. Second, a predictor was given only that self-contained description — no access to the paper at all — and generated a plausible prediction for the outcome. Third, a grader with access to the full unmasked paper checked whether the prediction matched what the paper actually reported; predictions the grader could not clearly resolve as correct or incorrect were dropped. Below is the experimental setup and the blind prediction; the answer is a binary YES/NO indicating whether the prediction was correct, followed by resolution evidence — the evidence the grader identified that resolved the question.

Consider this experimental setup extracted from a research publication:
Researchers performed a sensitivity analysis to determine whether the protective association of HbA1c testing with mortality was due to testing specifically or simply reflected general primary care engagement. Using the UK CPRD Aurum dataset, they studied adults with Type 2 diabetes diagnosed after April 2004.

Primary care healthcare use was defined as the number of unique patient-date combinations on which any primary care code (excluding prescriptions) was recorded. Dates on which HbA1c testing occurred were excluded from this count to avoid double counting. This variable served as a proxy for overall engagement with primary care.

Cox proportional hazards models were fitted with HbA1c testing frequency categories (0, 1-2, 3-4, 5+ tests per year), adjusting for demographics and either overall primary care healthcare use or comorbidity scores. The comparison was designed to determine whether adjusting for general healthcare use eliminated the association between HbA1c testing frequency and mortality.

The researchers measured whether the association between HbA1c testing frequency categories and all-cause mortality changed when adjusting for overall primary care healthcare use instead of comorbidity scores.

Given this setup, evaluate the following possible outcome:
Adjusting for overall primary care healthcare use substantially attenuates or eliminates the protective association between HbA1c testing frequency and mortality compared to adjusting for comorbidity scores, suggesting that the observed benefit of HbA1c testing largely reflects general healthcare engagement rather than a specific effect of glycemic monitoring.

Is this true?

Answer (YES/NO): NO